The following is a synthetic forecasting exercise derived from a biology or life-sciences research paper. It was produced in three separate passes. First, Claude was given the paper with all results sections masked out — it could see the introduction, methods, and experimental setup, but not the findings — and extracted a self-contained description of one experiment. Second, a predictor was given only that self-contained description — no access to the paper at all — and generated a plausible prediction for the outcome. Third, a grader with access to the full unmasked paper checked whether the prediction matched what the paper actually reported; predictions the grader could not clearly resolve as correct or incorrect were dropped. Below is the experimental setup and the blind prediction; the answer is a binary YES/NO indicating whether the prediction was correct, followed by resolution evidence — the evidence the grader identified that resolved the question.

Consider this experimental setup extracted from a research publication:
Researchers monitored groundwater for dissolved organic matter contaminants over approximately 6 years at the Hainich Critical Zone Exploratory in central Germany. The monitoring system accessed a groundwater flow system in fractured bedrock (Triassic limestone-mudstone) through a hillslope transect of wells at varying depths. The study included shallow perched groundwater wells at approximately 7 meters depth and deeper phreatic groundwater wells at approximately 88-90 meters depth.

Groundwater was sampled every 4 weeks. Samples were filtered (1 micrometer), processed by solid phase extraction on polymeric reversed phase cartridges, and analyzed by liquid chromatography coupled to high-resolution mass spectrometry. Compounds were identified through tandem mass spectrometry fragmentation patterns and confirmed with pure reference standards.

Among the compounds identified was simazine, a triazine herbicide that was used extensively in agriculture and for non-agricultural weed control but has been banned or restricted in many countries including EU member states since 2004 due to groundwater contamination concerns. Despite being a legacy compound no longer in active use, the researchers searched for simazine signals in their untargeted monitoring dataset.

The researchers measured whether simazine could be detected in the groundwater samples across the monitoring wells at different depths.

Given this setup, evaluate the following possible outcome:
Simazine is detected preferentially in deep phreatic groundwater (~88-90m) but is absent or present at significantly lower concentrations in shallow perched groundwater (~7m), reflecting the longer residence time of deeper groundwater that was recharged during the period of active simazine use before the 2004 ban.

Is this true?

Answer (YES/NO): NO